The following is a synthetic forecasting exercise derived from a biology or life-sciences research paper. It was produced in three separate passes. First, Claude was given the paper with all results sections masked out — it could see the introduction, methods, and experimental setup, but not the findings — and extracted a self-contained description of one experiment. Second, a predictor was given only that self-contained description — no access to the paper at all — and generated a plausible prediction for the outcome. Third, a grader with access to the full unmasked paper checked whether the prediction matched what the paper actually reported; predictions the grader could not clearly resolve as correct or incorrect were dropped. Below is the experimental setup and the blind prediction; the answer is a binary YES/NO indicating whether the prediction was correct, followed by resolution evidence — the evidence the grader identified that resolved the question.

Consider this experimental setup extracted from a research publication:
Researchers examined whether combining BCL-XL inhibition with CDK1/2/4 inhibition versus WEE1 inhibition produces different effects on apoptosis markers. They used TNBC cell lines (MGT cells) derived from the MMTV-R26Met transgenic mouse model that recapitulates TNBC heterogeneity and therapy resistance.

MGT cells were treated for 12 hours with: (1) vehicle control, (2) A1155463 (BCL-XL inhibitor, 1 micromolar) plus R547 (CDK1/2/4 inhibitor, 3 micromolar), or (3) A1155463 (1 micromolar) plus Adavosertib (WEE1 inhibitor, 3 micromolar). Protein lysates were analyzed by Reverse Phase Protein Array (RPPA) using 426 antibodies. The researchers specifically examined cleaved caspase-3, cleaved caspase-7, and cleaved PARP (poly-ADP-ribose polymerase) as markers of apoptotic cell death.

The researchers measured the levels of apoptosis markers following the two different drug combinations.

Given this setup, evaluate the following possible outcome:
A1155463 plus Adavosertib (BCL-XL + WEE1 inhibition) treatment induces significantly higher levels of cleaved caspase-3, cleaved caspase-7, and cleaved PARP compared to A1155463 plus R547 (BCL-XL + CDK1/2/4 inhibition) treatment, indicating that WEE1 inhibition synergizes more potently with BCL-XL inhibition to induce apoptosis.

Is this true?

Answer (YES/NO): NO